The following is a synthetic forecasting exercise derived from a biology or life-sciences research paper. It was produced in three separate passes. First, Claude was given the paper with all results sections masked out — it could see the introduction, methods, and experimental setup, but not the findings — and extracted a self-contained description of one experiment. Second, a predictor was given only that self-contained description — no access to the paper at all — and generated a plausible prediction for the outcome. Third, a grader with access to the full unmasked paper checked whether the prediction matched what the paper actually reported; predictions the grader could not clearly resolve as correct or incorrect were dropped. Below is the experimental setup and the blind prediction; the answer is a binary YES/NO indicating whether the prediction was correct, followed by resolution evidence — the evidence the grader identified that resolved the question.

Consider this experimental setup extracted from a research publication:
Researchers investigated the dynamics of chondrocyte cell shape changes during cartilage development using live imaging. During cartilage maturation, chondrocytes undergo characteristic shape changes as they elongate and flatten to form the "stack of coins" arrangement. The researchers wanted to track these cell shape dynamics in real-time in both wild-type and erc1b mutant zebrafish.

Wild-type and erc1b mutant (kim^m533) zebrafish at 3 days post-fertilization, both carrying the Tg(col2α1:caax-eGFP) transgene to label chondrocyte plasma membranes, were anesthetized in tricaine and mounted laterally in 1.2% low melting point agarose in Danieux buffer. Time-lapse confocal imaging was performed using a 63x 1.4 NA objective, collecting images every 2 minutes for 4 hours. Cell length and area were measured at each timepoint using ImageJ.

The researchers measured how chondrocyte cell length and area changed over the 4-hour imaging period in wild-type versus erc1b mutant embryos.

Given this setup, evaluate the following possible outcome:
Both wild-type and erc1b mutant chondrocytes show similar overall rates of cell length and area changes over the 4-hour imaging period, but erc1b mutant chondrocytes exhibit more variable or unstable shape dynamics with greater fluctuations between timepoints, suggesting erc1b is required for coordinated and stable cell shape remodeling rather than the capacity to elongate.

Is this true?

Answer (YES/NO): NO